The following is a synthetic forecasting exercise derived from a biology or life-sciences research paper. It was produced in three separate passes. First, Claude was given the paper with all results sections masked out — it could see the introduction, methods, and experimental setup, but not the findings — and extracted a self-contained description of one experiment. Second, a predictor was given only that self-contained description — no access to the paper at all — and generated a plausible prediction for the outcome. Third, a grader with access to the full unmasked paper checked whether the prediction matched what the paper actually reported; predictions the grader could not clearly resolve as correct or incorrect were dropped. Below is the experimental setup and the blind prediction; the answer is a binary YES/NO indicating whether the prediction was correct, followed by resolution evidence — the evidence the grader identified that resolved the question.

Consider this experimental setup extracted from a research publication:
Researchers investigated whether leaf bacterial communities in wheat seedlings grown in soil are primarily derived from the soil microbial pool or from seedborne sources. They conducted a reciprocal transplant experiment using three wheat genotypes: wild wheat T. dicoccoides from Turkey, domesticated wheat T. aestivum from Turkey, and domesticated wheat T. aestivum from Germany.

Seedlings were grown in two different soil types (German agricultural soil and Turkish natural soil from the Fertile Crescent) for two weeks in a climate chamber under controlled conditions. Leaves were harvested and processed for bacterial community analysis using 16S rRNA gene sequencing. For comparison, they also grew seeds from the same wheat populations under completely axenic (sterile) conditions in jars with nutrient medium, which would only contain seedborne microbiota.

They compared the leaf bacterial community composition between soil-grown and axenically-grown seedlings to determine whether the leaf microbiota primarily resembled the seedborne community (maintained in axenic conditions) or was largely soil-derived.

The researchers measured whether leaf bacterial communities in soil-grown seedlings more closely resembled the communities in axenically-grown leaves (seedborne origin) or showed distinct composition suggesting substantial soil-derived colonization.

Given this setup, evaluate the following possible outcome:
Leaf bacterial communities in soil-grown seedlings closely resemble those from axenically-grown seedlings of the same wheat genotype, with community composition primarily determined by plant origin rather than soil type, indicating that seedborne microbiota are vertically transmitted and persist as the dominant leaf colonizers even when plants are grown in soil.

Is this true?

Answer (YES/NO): NO